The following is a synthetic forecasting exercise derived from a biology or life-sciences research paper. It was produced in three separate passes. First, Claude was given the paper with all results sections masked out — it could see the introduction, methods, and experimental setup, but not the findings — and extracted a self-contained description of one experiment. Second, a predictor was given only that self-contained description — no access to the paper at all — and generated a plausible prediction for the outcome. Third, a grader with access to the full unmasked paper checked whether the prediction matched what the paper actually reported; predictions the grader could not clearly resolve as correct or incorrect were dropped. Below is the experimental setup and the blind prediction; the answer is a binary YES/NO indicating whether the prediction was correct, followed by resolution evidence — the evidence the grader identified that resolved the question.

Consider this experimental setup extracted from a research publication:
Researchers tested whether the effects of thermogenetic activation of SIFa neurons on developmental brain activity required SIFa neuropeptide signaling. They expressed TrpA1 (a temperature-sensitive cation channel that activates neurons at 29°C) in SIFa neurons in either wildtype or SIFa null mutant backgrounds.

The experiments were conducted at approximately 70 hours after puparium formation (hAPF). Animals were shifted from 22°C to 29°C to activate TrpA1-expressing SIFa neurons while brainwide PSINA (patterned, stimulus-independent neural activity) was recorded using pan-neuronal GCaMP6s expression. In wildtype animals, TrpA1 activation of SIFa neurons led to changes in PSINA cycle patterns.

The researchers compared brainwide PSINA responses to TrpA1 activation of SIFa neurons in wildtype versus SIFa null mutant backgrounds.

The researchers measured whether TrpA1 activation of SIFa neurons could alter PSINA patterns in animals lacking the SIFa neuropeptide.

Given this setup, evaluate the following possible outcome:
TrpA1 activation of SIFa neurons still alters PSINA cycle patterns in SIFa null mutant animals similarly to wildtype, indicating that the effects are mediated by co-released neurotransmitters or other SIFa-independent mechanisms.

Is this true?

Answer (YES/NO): NO